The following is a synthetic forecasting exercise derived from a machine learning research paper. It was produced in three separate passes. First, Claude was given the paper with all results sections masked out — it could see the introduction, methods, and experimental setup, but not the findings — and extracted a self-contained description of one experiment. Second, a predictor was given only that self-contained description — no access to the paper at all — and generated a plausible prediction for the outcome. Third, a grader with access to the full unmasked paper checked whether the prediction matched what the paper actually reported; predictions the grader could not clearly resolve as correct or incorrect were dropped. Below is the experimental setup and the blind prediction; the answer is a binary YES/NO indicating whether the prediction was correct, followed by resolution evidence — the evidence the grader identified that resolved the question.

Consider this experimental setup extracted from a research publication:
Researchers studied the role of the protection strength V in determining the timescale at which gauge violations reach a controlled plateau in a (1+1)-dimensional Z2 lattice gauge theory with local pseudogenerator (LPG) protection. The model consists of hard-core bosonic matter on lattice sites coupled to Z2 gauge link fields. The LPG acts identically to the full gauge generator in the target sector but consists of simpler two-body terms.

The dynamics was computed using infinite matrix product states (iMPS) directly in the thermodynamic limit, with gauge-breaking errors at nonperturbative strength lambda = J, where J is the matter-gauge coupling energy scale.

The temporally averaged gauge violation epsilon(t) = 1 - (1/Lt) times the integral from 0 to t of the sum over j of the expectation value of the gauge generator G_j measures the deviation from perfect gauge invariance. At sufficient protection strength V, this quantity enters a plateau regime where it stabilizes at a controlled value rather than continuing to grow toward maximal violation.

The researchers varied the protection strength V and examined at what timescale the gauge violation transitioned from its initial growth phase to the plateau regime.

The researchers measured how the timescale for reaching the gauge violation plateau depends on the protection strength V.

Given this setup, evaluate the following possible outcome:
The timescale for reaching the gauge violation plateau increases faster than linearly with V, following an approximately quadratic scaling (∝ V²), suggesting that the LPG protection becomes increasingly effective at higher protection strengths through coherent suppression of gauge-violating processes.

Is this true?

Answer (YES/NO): NO